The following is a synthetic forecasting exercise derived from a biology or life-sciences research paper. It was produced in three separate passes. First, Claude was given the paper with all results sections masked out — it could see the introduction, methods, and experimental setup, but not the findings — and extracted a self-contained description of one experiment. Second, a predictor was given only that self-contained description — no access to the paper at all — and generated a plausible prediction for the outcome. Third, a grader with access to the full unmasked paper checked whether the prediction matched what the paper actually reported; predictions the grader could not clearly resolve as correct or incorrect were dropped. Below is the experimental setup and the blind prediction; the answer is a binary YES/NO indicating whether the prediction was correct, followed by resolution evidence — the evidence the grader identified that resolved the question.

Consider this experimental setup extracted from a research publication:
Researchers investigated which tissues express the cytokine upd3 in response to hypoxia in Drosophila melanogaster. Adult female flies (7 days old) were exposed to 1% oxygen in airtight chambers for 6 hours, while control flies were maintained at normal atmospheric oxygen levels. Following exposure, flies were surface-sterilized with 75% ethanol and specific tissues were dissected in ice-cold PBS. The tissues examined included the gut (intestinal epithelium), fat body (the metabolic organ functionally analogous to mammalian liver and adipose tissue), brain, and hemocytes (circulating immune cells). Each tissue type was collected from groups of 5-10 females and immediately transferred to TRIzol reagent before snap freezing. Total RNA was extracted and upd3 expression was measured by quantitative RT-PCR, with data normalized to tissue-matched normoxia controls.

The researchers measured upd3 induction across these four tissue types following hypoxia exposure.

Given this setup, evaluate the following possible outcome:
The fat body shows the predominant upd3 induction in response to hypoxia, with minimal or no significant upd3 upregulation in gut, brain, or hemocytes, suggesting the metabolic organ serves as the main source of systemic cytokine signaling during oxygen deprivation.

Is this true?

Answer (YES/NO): NO